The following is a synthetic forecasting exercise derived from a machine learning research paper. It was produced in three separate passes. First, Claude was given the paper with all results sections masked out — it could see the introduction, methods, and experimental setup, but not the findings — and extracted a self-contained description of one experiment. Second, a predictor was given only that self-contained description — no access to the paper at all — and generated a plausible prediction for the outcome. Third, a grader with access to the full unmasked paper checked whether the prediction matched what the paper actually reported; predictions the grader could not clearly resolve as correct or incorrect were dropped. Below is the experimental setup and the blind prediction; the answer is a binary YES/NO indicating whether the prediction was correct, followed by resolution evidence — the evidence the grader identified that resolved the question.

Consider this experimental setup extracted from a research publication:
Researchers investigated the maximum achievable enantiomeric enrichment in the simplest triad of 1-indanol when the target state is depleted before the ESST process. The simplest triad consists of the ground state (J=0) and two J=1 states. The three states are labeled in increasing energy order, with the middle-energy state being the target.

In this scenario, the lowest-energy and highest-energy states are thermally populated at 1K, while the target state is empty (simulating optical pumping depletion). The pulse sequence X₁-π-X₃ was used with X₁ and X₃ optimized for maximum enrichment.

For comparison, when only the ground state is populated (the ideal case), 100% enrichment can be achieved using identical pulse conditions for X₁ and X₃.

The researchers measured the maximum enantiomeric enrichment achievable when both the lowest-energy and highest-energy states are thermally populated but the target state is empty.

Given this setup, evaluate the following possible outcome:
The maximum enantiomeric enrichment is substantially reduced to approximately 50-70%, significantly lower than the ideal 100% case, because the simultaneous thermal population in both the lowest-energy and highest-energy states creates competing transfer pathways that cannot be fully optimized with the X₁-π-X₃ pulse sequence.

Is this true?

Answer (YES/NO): YES